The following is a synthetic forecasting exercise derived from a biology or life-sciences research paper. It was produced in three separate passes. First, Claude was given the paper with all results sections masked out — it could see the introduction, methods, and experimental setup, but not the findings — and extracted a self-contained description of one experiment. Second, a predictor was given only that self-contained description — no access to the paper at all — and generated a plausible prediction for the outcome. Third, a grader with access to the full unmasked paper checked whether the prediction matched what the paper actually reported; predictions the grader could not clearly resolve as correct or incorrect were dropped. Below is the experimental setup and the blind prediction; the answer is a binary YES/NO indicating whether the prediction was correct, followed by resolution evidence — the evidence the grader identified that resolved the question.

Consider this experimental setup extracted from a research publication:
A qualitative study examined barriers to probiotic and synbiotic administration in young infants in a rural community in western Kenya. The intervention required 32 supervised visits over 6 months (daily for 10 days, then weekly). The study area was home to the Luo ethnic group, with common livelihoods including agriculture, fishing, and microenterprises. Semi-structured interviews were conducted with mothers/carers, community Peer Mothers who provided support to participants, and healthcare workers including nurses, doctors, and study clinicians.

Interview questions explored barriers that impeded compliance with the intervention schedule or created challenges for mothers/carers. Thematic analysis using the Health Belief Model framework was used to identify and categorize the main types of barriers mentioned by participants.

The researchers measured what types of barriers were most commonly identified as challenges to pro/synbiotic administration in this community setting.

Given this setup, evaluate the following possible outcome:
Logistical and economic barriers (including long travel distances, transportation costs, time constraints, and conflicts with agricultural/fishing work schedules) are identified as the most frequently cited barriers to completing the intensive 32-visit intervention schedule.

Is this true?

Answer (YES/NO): NO